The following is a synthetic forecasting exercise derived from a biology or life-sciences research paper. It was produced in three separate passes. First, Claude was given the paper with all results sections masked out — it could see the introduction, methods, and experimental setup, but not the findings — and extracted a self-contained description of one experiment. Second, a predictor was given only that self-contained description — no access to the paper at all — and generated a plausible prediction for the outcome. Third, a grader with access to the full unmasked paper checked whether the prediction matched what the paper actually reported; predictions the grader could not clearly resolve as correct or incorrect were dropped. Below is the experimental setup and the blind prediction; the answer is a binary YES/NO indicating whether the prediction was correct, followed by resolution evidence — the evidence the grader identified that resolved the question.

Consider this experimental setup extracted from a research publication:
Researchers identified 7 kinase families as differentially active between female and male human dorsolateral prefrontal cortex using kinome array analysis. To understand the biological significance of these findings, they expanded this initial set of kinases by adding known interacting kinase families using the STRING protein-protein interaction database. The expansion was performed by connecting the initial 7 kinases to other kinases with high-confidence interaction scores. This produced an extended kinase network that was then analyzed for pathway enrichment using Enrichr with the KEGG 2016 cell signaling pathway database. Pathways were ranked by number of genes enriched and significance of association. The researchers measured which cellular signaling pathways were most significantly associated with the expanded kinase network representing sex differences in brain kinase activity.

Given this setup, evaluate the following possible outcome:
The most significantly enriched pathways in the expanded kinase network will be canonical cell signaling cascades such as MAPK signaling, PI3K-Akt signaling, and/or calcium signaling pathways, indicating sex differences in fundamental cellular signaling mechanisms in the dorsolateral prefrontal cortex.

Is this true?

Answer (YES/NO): YES